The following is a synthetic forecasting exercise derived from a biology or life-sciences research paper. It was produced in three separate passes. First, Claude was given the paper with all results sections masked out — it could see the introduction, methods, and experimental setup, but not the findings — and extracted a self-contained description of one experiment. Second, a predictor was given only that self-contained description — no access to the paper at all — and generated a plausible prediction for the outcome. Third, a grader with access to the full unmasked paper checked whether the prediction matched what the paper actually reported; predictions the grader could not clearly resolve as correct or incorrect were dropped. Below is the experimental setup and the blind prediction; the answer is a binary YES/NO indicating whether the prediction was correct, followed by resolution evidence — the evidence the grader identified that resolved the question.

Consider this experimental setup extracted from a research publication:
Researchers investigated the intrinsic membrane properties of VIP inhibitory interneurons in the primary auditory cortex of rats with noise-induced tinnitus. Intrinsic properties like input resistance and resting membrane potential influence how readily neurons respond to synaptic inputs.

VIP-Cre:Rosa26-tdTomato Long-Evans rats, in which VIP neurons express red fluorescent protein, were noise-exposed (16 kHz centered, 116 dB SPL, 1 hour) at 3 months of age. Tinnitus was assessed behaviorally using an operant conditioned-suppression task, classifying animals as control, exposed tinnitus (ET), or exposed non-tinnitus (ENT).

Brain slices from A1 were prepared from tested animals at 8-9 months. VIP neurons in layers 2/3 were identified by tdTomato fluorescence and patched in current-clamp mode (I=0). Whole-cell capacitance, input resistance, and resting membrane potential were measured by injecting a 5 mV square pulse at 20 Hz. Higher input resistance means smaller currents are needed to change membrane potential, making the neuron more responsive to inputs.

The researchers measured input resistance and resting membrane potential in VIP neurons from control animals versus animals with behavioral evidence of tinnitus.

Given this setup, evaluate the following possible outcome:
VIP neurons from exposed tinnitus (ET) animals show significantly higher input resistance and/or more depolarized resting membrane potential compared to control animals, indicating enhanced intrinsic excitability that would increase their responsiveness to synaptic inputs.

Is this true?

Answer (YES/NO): YES